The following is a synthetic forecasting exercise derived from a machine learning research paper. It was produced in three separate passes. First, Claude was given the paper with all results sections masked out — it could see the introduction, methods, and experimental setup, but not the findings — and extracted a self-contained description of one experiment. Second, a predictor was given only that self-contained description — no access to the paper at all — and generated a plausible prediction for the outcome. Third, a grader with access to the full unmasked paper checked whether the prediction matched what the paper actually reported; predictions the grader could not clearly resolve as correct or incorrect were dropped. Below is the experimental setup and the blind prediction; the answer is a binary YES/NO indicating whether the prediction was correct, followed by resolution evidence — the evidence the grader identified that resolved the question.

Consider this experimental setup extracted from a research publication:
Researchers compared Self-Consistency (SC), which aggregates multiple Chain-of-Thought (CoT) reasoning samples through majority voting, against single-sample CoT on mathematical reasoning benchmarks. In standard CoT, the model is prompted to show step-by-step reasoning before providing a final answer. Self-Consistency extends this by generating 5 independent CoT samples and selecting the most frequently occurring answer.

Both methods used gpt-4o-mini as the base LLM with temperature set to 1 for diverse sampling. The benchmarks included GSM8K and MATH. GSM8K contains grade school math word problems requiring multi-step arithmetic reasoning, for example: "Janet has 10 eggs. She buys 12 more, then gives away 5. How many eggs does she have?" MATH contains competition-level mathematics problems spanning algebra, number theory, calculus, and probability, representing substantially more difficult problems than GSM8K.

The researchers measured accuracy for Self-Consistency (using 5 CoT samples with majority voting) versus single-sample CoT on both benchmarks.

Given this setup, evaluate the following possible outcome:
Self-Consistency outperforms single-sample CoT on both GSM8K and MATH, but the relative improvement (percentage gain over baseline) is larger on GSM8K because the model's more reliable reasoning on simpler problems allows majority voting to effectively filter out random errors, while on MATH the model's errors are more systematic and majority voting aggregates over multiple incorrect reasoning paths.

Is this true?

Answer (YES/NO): NO